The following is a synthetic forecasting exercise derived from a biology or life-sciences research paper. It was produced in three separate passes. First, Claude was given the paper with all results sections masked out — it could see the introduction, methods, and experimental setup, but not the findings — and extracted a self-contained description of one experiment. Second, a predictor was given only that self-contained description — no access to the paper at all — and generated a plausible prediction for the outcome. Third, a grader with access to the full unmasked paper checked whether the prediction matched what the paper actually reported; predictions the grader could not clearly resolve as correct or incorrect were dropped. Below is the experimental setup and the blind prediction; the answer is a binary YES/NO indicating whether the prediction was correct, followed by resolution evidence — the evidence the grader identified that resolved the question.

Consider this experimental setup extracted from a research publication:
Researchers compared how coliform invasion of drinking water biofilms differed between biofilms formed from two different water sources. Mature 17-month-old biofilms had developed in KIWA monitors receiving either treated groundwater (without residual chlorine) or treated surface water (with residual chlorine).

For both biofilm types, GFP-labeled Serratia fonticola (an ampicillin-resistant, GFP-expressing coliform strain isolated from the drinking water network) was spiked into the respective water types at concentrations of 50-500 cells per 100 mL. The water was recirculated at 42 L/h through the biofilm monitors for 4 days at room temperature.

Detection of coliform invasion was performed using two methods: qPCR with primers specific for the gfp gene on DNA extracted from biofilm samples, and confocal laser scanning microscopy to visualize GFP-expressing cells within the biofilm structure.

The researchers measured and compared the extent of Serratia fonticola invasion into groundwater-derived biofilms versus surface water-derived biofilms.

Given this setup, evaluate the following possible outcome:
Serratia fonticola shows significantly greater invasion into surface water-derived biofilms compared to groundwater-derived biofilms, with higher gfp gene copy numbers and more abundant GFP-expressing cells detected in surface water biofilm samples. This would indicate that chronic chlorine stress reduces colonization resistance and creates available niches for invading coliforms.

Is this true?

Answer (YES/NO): NO